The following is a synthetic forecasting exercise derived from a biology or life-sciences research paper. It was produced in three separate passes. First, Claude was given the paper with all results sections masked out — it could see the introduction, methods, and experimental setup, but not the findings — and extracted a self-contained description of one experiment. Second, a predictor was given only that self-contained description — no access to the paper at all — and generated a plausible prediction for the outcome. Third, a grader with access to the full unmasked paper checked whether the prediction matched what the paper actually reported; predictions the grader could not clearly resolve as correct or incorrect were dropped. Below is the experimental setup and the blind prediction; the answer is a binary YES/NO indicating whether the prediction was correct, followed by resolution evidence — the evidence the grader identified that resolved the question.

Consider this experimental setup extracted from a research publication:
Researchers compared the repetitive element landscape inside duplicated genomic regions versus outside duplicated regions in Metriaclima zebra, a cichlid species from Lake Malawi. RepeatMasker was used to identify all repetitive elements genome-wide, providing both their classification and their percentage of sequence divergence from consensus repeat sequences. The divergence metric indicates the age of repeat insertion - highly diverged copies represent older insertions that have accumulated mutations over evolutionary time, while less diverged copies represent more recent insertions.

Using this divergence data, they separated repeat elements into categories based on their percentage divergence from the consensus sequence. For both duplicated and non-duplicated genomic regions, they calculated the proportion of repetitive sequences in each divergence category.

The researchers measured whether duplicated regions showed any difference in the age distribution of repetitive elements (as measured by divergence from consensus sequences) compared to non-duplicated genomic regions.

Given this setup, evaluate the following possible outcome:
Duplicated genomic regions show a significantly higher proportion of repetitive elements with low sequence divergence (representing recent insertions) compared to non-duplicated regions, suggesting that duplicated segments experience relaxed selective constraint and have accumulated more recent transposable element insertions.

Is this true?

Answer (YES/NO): NO